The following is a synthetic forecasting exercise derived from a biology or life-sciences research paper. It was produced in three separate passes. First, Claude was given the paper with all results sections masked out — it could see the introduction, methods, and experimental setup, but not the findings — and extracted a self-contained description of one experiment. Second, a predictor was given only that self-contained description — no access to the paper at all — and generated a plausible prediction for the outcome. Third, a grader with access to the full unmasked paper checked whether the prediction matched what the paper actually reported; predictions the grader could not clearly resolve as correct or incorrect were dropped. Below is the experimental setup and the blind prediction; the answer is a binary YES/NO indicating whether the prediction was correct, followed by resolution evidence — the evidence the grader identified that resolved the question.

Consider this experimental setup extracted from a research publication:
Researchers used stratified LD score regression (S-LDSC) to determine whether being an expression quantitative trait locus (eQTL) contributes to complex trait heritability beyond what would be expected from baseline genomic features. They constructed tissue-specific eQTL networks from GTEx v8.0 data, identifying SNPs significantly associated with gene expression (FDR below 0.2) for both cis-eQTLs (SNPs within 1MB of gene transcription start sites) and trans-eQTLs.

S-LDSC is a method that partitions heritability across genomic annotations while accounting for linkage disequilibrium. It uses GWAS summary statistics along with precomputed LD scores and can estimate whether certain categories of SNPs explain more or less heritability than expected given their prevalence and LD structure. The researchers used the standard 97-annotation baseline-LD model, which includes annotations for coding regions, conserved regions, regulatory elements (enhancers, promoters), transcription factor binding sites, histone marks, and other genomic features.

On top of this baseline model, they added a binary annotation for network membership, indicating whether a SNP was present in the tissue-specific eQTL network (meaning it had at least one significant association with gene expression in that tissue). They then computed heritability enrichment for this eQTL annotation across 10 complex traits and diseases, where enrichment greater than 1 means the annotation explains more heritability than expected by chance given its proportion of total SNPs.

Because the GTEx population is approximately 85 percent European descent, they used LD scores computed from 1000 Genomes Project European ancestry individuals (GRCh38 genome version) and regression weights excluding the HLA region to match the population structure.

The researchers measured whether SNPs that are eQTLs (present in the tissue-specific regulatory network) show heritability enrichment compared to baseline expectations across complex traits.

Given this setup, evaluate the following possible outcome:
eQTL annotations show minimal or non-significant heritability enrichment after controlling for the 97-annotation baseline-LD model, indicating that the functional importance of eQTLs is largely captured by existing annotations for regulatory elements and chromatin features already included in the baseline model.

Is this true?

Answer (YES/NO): NO